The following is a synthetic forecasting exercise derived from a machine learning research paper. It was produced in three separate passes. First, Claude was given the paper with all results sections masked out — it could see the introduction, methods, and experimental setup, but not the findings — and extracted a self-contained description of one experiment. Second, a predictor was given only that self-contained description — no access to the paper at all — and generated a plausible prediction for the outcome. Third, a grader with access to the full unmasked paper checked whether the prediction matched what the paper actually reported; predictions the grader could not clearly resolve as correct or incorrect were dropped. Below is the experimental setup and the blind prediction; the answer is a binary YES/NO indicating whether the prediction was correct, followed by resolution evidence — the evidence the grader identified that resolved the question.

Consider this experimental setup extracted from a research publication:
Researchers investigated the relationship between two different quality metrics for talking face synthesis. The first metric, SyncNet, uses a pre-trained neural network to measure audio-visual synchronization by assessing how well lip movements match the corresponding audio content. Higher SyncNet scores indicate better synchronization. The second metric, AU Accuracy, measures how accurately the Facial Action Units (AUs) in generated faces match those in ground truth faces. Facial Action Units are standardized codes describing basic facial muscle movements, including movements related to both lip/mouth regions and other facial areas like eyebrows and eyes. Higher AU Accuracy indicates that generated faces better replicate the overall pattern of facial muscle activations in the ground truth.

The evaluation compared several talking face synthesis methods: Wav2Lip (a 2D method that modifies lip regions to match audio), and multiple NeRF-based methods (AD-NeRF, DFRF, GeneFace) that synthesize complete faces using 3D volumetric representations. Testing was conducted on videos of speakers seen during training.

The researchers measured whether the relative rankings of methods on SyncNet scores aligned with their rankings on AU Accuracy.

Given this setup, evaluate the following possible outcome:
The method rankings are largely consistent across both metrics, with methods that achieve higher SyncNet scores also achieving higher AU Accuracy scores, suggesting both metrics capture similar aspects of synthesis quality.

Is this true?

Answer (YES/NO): NO